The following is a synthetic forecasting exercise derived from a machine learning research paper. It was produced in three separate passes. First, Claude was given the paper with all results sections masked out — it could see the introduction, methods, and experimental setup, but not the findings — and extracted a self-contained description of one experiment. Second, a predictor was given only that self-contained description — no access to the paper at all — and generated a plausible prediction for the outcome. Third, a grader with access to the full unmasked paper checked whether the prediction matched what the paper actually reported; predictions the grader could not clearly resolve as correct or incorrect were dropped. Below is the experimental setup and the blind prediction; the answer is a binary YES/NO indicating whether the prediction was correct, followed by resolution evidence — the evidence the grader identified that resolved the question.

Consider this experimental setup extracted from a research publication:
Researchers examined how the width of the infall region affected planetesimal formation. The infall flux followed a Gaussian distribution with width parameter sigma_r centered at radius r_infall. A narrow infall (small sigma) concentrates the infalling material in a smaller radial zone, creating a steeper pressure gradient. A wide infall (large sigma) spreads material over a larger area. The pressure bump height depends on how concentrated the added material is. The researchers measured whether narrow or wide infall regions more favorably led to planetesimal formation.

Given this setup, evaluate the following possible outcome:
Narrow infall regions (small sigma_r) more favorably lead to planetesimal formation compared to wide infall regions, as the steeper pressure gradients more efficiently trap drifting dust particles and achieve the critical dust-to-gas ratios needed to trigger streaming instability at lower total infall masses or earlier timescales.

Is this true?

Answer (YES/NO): YES